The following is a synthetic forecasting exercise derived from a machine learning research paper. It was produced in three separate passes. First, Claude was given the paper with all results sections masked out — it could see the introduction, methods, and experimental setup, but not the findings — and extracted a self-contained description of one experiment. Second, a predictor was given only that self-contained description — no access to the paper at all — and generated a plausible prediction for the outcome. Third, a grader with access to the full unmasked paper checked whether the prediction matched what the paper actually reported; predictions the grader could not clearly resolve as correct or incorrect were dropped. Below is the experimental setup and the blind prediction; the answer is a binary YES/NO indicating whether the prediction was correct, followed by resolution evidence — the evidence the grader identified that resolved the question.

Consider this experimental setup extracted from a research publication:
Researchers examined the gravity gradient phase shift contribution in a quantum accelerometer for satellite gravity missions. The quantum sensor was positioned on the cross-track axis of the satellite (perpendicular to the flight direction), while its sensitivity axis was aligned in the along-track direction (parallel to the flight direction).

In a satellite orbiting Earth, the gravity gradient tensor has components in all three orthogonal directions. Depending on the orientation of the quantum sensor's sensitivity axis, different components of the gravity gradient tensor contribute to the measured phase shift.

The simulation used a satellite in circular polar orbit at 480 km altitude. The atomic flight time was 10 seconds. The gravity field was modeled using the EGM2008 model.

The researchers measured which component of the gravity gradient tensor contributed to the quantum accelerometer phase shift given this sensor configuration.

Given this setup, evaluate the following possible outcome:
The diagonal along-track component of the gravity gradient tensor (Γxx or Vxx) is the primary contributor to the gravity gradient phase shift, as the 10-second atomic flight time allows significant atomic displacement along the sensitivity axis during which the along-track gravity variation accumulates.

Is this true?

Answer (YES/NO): YES